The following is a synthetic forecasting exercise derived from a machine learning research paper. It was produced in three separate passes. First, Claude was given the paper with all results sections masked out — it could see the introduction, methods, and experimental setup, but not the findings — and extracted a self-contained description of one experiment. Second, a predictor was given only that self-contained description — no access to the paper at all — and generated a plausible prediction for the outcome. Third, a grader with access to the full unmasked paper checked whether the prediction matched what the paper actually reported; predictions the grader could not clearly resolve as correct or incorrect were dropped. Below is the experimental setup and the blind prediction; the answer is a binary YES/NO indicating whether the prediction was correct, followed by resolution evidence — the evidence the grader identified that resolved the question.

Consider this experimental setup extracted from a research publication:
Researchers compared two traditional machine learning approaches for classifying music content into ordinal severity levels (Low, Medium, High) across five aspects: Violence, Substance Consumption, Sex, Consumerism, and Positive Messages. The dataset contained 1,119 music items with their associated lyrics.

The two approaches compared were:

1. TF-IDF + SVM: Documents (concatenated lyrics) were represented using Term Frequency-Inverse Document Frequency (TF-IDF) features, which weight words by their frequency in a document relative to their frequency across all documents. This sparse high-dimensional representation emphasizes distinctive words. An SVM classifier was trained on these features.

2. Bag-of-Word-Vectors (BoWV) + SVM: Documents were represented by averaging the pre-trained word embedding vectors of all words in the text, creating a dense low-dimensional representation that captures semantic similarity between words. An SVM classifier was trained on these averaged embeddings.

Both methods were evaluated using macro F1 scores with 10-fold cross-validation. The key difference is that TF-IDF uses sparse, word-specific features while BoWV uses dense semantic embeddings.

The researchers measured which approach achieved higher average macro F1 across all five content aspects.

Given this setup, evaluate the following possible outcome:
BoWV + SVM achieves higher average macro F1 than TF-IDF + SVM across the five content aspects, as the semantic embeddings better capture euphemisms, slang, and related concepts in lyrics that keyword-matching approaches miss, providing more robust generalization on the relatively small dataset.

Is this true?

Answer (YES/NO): NO